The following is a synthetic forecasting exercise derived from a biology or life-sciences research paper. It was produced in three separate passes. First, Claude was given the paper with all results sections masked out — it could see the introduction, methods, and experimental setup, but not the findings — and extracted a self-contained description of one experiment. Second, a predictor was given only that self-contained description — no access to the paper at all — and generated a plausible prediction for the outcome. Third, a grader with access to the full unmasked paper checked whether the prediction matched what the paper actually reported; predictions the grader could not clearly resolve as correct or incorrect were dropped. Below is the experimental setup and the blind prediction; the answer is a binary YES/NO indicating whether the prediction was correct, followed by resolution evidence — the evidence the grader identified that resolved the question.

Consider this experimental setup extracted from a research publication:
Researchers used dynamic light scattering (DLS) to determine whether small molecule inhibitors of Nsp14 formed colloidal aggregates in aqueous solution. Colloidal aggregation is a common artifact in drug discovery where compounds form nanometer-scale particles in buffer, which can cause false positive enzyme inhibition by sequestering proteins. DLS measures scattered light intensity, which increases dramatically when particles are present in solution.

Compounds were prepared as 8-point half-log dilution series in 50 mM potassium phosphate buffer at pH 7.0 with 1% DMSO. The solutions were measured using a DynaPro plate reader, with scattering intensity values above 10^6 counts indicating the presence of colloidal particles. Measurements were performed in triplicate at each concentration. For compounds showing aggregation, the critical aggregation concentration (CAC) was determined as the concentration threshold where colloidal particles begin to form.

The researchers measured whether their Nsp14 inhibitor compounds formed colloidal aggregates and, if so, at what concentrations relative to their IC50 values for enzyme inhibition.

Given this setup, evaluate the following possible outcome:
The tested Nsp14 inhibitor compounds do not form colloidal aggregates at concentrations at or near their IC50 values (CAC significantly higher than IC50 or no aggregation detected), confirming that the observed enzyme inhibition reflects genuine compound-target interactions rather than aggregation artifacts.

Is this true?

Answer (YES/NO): NO